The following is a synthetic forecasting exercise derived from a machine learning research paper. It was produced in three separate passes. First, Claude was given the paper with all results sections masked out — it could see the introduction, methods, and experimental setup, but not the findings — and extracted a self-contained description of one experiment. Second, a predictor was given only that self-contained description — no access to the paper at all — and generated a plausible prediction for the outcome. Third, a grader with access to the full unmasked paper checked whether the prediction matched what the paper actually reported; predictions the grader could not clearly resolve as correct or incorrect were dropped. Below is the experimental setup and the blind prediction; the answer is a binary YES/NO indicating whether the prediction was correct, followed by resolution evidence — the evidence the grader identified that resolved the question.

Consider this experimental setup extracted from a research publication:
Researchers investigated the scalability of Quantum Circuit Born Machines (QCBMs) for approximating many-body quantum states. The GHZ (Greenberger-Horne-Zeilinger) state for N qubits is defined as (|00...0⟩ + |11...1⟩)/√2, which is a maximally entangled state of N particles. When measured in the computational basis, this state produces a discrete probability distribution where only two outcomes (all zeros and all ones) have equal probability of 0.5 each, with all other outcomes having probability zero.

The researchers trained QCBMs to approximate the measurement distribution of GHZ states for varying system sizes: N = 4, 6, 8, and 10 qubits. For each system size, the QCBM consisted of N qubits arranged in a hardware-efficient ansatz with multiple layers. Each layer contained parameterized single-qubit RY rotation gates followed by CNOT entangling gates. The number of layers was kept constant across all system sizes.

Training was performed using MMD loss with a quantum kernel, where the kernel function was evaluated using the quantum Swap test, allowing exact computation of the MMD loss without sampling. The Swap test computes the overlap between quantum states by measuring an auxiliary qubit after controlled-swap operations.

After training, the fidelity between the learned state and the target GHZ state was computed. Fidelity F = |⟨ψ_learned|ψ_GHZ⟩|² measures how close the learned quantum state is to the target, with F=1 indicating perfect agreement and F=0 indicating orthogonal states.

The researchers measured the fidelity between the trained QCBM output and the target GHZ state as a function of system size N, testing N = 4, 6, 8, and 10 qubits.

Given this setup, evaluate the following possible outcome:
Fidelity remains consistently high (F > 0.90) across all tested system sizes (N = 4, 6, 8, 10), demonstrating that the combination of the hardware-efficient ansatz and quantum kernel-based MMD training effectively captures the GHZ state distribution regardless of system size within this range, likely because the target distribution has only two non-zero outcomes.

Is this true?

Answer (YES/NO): YES